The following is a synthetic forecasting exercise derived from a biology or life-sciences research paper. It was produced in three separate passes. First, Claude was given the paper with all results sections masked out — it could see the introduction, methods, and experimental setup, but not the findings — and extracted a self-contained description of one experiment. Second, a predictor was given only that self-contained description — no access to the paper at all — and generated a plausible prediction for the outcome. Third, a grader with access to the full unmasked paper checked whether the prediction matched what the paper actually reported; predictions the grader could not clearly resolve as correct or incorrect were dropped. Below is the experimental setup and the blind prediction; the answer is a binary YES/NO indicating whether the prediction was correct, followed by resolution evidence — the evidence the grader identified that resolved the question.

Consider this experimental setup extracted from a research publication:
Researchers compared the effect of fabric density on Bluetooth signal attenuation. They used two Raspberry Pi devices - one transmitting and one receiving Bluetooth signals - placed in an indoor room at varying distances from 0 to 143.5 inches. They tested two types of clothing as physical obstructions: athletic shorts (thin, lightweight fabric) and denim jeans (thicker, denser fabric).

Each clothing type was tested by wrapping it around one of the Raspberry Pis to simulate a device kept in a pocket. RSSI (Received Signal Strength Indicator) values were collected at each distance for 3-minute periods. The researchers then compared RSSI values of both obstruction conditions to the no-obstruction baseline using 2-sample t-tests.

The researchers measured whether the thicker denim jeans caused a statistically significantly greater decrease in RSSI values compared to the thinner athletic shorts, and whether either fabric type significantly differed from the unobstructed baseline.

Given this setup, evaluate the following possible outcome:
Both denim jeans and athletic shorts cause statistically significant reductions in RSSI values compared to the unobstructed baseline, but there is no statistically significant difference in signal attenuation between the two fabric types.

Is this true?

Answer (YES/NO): NO